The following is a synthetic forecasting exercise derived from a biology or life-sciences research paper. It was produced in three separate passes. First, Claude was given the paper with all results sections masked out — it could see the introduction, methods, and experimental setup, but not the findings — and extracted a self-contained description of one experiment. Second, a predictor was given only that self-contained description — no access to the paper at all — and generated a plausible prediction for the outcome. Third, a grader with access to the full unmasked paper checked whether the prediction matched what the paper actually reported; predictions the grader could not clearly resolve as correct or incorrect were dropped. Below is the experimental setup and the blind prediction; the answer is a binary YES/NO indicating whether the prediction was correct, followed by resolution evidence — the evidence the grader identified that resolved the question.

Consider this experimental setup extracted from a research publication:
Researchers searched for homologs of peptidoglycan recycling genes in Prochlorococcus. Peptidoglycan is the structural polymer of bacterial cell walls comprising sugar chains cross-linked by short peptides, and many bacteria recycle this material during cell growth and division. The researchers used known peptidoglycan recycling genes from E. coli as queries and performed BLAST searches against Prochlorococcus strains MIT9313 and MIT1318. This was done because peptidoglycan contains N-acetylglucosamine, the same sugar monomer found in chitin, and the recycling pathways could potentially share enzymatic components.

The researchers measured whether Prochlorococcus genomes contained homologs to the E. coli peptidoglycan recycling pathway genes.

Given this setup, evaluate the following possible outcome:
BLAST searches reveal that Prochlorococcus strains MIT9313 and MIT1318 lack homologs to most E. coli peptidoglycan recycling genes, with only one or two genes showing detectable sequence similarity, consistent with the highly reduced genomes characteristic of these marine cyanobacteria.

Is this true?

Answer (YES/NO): NO